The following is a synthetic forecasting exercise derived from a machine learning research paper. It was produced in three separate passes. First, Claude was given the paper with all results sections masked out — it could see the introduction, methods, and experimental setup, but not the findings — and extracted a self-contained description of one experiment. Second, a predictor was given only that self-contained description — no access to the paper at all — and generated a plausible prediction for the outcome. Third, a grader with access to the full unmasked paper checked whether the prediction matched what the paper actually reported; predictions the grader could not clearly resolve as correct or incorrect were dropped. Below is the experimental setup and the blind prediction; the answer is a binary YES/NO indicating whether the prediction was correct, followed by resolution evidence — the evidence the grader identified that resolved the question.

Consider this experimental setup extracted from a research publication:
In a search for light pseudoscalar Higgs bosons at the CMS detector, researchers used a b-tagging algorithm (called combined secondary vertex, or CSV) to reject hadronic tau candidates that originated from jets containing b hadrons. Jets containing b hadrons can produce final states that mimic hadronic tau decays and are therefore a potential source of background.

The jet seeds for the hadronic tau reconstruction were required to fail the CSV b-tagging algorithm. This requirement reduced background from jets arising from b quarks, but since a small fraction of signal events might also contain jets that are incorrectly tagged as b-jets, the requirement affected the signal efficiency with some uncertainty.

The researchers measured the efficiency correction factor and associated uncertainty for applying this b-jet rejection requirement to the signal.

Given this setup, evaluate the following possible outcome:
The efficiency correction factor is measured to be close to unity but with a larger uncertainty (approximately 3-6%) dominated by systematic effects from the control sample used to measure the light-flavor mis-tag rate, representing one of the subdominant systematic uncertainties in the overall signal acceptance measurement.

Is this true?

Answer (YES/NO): NO